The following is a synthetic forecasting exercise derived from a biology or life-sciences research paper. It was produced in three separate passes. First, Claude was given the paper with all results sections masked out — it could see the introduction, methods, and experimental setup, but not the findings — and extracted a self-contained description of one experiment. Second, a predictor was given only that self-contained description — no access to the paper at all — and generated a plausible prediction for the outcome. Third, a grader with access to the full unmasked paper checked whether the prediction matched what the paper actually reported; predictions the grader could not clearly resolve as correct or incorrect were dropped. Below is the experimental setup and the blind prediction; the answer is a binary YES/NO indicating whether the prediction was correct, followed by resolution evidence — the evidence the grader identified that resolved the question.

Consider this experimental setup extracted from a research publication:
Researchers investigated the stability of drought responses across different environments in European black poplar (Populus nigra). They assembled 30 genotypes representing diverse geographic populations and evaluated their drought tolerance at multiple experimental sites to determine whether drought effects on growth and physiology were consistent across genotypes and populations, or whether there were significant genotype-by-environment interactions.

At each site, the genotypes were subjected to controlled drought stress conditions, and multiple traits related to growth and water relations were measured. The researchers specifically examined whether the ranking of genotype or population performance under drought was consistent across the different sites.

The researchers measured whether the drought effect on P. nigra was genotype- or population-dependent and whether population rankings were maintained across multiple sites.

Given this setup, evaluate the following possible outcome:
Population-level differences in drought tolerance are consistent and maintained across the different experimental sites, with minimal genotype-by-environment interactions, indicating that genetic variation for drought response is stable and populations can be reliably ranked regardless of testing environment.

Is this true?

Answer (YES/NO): YES